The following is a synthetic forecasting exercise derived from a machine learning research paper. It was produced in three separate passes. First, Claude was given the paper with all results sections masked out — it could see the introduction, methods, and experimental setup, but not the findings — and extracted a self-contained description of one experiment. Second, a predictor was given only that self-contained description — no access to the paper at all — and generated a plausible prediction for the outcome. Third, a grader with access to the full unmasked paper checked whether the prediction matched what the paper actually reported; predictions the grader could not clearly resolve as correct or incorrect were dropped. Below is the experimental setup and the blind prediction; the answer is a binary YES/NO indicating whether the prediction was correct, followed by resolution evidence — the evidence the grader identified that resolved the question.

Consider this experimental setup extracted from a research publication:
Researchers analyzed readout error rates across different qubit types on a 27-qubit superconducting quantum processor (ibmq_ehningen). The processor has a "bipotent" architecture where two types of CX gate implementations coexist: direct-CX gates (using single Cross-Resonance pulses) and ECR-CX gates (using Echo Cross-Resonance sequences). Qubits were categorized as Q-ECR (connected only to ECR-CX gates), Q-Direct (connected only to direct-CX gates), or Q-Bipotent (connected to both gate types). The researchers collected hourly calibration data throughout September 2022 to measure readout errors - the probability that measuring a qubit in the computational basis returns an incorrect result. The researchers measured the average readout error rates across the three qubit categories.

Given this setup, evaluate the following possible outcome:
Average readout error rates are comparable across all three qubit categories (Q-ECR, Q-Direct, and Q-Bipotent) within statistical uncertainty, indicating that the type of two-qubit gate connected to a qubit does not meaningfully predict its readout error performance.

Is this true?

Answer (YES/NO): NO